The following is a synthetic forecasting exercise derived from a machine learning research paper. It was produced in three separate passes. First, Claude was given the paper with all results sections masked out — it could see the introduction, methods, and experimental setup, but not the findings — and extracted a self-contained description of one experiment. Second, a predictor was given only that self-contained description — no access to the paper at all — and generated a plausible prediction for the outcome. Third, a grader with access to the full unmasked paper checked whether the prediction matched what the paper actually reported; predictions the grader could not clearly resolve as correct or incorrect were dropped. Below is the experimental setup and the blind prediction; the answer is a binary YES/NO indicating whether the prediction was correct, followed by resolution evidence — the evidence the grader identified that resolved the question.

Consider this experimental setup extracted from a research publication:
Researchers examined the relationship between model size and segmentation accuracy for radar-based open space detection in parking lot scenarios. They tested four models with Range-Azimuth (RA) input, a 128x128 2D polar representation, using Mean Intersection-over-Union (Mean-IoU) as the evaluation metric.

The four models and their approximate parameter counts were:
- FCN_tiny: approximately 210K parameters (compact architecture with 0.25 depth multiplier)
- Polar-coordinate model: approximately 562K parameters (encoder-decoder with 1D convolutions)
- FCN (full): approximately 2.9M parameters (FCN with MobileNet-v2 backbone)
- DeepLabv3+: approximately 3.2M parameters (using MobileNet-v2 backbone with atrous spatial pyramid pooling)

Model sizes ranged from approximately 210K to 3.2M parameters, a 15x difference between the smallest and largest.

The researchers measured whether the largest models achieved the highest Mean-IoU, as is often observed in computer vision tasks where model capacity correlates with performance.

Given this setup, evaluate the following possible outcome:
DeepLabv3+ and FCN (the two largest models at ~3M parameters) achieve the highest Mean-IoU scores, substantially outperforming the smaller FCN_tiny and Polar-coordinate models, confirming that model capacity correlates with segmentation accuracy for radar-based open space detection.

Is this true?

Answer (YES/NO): NO